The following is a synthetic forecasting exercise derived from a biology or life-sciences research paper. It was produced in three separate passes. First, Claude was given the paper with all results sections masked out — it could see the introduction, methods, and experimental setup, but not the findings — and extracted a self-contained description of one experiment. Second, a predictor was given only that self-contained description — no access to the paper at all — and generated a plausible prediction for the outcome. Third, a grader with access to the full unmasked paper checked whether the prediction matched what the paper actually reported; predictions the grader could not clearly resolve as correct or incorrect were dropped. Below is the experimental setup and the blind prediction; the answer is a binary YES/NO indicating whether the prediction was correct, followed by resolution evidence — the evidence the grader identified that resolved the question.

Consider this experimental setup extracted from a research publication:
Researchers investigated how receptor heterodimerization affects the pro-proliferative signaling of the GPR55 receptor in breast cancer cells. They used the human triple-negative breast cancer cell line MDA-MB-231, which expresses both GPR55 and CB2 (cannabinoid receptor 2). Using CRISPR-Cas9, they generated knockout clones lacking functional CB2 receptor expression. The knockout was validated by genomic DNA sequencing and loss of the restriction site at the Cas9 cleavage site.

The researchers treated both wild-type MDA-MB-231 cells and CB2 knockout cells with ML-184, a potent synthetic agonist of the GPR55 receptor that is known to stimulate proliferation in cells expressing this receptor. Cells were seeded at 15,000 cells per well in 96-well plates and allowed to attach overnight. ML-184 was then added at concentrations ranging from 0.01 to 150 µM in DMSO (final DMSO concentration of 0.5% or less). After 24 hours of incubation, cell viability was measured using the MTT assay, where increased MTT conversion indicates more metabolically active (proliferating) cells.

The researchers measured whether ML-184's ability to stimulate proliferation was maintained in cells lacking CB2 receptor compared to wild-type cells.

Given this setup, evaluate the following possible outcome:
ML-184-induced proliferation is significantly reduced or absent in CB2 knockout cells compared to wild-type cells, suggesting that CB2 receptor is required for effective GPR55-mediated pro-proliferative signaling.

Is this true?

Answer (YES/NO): YES